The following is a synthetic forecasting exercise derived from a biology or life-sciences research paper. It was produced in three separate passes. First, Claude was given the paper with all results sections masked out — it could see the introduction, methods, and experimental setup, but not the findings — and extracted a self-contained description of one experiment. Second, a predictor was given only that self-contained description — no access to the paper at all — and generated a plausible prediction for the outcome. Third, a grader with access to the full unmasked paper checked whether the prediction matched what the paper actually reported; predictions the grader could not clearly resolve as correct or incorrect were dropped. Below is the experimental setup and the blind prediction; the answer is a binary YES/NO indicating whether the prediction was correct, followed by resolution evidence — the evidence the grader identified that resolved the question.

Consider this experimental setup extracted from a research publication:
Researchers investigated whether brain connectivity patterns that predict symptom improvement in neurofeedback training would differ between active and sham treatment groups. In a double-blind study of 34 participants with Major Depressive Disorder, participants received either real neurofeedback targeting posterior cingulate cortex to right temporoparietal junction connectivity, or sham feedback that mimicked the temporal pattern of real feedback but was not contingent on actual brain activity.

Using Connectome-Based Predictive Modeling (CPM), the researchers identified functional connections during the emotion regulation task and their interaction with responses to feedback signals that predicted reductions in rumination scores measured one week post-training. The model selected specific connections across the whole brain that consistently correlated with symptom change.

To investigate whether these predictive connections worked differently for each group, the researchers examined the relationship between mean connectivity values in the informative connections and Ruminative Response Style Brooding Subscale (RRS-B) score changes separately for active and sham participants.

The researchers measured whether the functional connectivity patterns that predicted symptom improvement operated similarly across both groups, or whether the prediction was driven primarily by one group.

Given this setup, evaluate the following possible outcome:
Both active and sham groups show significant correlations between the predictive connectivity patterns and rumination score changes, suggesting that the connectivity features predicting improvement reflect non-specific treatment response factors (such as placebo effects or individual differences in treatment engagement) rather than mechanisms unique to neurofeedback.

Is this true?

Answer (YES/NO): YES